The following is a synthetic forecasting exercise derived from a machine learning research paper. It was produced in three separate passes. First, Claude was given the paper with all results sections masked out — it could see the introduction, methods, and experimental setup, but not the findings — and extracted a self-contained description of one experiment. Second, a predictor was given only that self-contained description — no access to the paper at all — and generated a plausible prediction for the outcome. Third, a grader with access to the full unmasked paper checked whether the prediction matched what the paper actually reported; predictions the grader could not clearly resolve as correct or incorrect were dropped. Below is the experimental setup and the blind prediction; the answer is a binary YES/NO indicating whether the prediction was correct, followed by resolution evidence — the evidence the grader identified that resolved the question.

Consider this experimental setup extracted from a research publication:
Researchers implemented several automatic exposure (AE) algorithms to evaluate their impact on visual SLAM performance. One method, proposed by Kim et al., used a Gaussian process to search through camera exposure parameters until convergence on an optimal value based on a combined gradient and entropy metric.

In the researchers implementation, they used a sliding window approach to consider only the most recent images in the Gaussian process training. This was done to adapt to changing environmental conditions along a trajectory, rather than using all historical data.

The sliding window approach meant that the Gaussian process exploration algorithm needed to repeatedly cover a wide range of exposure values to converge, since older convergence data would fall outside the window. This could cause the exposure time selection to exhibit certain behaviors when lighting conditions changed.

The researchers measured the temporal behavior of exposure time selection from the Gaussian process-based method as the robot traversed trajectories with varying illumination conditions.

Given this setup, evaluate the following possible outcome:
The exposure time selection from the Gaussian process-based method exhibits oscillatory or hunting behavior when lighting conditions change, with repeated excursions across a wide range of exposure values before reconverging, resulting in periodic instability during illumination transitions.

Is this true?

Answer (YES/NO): NO